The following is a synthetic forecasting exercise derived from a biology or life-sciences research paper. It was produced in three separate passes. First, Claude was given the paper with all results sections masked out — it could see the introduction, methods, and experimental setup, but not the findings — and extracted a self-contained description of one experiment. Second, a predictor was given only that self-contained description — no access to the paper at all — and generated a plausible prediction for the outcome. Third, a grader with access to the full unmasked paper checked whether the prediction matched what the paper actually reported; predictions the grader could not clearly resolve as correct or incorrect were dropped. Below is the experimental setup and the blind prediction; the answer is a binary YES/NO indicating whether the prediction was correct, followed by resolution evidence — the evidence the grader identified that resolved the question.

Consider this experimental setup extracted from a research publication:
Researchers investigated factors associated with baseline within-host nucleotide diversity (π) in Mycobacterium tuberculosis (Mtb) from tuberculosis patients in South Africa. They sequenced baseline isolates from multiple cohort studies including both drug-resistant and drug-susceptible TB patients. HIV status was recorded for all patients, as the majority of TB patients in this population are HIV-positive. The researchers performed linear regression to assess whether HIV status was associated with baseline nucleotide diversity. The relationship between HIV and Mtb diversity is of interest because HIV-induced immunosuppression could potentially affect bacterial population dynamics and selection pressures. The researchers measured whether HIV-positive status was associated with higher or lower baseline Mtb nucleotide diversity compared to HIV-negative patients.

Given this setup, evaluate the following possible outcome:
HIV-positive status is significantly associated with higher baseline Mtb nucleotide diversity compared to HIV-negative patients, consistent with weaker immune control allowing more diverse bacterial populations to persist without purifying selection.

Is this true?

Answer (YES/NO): NO